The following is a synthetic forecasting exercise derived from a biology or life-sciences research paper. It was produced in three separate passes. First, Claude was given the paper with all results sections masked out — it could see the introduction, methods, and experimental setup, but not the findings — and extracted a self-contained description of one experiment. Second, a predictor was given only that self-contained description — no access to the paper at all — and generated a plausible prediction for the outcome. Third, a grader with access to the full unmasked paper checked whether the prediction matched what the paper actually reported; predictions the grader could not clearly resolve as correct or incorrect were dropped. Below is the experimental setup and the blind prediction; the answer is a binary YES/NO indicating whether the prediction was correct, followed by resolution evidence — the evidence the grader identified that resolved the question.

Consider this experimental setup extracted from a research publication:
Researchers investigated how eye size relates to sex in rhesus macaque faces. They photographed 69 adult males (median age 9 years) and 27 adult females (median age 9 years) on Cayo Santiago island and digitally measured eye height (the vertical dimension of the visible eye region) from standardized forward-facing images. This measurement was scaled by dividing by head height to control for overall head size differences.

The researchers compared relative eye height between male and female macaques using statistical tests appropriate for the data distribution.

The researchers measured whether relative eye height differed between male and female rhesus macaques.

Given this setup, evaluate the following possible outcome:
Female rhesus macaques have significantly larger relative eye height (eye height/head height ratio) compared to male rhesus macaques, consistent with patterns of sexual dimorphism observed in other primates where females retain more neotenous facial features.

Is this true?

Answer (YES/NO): YES